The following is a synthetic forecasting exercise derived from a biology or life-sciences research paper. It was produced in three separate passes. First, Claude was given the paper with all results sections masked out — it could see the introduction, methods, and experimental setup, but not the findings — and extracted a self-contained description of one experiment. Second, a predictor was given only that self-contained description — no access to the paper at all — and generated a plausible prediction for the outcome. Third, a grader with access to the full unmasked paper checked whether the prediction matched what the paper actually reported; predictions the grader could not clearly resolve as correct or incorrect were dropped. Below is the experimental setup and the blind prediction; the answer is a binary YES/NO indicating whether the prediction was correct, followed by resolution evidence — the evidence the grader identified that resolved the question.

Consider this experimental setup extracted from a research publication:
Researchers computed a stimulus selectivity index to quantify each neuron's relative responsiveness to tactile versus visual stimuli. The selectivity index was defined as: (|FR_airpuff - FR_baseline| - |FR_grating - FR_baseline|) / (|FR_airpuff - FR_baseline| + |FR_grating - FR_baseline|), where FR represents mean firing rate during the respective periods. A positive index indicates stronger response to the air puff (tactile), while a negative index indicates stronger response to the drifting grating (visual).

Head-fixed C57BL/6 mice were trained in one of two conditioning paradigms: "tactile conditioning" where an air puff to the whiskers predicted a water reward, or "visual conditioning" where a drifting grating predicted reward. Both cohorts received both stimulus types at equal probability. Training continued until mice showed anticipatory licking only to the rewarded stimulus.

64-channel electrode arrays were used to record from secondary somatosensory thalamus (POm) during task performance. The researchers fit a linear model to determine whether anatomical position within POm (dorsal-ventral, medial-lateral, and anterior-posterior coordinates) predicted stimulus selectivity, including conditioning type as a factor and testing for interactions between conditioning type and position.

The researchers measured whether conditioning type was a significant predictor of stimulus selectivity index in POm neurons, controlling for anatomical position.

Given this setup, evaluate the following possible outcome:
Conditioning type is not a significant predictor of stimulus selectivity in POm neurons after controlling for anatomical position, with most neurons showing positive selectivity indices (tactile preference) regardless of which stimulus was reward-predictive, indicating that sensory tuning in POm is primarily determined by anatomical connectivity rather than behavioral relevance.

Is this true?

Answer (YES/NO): NO